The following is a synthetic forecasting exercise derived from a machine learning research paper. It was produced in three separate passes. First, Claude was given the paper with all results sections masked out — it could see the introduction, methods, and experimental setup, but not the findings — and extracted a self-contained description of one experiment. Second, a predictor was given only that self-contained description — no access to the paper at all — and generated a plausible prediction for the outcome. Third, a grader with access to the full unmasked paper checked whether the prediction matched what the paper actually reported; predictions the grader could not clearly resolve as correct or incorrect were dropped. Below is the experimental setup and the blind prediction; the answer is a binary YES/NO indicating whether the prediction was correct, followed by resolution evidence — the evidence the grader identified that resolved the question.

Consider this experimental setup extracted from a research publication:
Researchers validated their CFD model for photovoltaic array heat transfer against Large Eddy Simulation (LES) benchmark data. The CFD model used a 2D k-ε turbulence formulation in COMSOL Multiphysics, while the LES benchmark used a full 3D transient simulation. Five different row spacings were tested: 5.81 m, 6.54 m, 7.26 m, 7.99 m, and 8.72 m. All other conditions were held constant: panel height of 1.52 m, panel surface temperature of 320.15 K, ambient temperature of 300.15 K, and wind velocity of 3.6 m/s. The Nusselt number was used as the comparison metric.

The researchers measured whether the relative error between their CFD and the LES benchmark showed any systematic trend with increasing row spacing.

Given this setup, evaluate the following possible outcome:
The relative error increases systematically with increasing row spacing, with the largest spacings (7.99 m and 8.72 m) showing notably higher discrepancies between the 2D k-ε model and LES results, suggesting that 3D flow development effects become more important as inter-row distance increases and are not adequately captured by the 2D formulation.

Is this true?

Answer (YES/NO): NO